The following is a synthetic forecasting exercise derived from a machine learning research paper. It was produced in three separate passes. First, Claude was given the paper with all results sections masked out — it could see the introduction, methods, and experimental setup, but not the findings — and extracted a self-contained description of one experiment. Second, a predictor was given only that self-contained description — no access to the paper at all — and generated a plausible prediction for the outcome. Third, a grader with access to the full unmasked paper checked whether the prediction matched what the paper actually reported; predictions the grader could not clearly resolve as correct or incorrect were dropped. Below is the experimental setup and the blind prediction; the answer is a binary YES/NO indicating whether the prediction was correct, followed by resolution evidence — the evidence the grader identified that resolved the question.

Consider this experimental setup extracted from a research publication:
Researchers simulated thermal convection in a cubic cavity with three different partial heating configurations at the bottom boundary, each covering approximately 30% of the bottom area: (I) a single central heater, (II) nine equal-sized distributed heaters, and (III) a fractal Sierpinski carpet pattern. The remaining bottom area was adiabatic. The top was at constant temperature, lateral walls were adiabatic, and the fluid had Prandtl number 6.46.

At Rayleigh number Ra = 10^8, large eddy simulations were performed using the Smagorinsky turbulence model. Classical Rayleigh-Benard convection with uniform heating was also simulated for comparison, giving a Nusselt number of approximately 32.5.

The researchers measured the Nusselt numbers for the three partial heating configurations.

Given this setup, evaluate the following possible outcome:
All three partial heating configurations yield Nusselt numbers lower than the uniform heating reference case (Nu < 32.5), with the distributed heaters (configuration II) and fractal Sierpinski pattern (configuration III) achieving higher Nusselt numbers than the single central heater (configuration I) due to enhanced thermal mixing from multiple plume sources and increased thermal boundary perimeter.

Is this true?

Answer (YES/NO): YES